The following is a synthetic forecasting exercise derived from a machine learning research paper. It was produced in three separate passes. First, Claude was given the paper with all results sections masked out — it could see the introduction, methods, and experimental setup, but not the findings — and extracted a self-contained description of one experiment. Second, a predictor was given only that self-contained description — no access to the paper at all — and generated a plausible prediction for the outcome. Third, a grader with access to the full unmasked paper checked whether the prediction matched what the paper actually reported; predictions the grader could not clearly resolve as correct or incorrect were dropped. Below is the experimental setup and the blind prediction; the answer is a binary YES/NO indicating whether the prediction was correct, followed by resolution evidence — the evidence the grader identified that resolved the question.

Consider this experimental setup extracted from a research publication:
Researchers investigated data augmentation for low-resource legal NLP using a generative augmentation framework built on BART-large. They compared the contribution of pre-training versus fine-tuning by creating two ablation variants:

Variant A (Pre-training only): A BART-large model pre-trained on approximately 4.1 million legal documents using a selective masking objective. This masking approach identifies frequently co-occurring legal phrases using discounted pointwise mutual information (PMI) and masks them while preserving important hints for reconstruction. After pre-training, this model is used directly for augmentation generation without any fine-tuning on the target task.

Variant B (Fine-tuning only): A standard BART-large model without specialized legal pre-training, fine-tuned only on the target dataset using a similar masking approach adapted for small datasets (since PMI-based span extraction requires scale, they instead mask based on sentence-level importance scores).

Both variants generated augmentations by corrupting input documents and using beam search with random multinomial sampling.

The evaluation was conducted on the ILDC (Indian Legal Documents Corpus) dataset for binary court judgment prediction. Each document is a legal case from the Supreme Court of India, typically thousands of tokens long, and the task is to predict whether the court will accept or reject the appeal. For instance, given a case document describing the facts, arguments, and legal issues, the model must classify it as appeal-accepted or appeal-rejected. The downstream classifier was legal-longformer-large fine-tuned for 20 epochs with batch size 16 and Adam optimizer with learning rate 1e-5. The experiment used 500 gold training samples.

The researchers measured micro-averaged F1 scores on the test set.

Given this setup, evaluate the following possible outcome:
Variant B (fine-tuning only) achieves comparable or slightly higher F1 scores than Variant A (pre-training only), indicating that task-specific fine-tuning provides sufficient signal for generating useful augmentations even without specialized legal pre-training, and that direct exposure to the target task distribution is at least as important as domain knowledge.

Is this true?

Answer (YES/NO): YES